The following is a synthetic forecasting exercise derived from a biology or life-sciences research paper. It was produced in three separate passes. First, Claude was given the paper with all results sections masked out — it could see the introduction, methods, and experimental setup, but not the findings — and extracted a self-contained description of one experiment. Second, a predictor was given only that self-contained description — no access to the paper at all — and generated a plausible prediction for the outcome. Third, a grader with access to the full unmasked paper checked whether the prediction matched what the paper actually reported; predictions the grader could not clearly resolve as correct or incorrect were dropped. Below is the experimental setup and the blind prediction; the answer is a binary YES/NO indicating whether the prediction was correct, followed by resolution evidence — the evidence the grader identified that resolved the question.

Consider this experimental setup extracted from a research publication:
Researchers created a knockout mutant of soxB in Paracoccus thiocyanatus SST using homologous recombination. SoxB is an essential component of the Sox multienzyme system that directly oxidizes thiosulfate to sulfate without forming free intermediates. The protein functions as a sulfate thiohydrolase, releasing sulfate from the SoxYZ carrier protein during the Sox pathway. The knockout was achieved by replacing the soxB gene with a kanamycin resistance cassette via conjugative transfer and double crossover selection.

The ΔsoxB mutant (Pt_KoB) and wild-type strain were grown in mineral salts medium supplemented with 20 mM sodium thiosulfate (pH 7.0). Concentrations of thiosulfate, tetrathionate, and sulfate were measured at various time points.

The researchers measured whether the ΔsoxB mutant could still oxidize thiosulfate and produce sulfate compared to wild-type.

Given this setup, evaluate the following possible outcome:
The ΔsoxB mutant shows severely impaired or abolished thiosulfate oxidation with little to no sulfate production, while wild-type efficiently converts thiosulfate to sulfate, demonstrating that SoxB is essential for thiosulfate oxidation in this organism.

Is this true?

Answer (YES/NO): NO